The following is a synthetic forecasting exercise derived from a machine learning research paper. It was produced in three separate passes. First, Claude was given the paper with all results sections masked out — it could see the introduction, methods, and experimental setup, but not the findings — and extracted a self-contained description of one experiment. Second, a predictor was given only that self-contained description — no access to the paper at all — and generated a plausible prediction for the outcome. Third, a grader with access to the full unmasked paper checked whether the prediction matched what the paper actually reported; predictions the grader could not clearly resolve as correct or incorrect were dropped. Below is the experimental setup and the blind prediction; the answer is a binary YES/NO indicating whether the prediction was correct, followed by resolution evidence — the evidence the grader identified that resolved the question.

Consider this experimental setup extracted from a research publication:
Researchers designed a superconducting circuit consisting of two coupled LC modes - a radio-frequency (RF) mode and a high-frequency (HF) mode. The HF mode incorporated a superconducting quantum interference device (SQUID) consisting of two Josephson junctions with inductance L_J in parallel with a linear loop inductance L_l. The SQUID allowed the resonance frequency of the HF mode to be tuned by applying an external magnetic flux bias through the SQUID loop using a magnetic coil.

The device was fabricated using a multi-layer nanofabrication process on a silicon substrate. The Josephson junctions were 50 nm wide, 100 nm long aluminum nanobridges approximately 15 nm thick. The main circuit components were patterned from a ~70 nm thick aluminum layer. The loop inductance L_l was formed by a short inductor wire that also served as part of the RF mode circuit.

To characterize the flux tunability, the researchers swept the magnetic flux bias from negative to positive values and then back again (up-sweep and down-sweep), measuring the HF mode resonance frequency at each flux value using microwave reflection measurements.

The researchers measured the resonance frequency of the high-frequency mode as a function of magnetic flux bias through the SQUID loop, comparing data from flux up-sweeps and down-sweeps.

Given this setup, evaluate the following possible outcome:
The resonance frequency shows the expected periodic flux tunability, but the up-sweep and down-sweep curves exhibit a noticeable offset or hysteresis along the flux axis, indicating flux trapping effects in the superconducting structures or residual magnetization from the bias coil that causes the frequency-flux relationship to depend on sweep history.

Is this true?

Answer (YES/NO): NO